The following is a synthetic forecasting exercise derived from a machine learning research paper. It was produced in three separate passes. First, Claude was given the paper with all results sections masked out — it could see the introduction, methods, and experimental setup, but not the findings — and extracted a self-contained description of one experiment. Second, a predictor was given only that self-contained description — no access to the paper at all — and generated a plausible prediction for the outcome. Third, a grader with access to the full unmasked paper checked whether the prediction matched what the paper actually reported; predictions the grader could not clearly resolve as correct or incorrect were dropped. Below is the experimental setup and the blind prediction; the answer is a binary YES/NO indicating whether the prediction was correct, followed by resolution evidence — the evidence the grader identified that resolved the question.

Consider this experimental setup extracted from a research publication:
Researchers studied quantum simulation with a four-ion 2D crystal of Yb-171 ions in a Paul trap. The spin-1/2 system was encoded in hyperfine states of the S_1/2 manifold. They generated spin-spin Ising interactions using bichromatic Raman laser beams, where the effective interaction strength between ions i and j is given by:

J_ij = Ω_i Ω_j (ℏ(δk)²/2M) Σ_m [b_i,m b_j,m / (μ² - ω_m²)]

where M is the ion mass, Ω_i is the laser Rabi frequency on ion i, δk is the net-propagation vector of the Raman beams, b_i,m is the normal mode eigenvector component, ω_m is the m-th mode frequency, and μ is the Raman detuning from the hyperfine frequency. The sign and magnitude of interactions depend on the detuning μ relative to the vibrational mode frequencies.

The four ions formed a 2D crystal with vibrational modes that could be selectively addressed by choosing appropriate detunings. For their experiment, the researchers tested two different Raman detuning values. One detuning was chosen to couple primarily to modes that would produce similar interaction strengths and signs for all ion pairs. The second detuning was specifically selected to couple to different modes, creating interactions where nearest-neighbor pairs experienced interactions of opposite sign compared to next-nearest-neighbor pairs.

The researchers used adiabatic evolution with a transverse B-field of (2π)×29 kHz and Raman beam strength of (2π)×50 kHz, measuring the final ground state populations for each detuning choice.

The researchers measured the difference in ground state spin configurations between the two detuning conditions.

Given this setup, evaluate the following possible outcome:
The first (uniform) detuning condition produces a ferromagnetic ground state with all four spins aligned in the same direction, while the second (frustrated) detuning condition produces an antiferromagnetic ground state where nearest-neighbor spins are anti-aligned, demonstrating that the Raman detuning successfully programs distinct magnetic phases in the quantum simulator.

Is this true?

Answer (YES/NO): YES